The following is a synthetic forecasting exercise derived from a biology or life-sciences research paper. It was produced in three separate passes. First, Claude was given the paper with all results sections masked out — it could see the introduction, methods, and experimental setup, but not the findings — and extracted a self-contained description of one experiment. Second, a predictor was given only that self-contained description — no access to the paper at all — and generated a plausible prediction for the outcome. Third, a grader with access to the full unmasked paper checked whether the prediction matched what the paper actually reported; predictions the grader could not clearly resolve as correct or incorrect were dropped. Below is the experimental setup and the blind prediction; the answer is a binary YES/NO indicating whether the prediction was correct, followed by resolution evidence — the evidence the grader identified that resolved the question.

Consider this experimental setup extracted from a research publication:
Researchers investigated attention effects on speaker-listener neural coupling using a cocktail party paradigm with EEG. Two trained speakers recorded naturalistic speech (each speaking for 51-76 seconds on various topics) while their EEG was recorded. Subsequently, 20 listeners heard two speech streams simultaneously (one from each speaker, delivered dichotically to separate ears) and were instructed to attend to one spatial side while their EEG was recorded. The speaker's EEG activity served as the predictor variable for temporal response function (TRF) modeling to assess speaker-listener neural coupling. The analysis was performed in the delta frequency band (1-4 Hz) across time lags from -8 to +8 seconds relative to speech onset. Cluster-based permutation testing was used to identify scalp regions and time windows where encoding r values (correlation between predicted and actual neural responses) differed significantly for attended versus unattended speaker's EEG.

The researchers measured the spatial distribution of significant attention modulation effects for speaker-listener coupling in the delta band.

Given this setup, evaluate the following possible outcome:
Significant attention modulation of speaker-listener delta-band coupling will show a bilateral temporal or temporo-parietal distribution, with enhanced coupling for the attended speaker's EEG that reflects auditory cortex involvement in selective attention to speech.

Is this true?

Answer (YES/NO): NO